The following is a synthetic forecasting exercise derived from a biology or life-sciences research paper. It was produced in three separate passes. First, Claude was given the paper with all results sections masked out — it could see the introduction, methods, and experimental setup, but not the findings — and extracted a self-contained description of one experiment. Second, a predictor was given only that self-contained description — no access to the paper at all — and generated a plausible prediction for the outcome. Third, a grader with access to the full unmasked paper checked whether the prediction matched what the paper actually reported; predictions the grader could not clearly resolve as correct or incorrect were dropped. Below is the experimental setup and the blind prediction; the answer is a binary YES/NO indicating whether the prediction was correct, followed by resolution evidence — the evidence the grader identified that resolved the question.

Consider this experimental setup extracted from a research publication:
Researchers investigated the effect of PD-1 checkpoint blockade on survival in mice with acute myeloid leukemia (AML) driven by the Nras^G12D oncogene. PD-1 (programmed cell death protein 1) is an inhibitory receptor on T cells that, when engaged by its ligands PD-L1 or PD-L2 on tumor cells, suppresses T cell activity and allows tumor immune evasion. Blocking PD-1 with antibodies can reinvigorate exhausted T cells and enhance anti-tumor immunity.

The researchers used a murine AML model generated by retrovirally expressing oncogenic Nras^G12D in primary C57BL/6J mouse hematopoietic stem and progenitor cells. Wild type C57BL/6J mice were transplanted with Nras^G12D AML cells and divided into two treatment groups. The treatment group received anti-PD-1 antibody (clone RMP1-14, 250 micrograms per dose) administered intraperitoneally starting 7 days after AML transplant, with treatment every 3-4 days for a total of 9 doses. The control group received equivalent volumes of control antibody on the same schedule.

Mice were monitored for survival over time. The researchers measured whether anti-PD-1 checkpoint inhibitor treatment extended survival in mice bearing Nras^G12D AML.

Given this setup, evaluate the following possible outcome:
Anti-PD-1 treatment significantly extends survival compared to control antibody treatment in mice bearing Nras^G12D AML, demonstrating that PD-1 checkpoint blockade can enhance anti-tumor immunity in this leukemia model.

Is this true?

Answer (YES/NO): NO